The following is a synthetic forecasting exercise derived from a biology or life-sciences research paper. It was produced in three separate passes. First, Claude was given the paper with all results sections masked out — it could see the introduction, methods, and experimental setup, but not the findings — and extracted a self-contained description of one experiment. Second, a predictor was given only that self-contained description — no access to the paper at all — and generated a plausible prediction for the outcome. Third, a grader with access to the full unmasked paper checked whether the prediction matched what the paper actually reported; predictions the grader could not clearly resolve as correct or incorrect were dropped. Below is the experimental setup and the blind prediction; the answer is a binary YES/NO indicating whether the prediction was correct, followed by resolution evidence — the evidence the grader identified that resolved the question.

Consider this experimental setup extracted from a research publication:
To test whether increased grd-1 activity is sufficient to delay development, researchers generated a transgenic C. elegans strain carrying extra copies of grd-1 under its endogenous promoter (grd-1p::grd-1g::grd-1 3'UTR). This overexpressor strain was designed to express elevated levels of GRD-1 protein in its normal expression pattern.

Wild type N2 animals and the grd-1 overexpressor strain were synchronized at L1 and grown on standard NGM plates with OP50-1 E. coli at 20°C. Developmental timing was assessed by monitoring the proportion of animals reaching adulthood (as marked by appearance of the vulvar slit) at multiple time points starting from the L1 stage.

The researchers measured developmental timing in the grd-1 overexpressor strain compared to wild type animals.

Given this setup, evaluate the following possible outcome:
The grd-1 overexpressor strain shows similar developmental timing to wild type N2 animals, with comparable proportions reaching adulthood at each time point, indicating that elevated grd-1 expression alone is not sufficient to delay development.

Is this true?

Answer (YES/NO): NO